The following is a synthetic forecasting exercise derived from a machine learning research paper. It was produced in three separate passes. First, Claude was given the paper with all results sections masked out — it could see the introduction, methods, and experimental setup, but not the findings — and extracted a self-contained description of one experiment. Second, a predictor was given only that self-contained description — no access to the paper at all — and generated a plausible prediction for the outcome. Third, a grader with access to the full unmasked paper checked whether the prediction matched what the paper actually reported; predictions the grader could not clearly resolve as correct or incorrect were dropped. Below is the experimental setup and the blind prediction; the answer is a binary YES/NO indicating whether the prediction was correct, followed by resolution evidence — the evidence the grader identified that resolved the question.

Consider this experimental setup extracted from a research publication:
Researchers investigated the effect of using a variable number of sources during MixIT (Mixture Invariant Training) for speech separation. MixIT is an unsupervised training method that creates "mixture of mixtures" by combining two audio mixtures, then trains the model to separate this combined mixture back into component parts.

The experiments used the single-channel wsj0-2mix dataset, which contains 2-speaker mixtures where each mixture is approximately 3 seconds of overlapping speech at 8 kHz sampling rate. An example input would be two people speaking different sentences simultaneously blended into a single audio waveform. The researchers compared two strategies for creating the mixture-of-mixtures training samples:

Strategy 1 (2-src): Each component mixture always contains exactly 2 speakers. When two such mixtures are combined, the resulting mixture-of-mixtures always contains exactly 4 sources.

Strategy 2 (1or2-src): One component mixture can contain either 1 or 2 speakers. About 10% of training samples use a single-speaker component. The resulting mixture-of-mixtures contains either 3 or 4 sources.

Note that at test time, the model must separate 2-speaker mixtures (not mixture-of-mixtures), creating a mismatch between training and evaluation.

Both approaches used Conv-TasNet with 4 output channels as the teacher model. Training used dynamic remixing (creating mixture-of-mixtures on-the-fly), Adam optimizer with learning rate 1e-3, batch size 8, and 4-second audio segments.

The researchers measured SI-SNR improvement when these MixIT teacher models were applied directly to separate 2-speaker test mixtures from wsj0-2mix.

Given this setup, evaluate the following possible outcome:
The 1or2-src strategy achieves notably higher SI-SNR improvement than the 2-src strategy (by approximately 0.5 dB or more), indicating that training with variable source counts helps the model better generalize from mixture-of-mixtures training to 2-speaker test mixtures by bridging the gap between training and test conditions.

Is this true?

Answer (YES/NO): YES